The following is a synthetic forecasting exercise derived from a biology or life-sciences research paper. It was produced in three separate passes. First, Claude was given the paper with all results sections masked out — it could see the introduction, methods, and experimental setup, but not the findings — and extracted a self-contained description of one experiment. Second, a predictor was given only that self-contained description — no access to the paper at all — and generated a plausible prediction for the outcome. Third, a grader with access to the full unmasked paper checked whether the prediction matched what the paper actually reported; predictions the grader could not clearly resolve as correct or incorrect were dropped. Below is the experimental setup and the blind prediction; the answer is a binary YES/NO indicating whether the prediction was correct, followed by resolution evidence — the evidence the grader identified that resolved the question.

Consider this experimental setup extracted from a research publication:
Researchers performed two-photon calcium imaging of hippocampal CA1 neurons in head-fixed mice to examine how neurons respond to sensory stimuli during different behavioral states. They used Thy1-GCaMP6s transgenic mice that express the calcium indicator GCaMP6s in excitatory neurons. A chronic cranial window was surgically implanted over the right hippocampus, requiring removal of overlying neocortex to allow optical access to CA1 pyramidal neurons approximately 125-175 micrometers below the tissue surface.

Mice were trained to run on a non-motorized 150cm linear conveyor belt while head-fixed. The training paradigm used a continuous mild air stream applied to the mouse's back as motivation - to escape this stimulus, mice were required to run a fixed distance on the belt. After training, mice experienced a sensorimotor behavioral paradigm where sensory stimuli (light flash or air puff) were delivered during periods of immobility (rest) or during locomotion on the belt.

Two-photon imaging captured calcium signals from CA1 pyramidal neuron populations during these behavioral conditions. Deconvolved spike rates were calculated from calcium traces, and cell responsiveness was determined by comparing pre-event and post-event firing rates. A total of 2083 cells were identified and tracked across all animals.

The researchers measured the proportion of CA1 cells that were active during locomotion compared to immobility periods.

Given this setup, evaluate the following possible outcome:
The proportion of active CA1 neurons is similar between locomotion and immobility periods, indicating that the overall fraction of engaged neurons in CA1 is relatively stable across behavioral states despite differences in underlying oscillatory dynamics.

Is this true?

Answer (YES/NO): NO